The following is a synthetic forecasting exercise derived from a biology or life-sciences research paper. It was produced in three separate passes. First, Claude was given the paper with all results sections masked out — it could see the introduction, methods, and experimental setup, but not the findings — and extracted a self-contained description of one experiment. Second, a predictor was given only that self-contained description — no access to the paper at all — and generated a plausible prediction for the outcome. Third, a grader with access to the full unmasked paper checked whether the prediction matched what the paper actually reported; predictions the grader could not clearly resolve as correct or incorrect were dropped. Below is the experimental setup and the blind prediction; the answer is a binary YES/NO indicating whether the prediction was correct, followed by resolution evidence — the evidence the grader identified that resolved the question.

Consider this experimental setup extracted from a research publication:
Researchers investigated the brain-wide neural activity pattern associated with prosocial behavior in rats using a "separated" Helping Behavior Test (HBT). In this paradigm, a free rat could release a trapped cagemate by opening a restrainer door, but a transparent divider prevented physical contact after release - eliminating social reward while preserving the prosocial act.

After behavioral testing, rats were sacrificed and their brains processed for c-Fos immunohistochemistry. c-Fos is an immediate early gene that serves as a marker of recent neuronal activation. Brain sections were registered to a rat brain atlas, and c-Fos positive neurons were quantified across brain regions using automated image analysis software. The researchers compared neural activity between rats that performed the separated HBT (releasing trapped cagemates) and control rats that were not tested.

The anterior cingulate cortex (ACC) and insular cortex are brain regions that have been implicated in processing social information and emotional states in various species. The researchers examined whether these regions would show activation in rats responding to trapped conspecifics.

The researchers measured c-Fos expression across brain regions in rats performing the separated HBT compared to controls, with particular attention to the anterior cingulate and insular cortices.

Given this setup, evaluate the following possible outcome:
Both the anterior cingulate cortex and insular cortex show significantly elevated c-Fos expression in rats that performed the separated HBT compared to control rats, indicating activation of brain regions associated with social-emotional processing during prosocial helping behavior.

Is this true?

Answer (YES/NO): YES